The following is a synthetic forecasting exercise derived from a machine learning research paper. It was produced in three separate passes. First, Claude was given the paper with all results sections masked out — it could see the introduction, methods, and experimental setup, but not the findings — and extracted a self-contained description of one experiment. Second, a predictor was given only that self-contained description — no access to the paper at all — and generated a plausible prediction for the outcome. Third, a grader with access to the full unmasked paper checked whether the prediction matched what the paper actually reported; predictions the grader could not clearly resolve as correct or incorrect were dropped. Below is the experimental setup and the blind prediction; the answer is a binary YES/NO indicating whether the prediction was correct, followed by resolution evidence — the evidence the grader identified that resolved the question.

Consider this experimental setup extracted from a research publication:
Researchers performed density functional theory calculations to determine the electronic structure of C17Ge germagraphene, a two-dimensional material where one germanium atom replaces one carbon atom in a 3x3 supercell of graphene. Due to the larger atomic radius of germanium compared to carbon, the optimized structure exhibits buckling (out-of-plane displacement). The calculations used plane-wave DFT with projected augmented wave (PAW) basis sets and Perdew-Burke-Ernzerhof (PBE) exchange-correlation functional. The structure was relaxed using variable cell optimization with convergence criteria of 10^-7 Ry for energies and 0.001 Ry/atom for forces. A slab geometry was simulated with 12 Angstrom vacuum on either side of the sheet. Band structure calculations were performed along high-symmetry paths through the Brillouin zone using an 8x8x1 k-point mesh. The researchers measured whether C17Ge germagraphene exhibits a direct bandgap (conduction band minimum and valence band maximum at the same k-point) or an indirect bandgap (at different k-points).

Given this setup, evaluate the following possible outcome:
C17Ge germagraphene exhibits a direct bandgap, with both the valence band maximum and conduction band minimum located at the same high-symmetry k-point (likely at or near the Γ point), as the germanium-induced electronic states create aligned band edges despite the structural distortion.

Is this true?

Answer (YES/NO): YES